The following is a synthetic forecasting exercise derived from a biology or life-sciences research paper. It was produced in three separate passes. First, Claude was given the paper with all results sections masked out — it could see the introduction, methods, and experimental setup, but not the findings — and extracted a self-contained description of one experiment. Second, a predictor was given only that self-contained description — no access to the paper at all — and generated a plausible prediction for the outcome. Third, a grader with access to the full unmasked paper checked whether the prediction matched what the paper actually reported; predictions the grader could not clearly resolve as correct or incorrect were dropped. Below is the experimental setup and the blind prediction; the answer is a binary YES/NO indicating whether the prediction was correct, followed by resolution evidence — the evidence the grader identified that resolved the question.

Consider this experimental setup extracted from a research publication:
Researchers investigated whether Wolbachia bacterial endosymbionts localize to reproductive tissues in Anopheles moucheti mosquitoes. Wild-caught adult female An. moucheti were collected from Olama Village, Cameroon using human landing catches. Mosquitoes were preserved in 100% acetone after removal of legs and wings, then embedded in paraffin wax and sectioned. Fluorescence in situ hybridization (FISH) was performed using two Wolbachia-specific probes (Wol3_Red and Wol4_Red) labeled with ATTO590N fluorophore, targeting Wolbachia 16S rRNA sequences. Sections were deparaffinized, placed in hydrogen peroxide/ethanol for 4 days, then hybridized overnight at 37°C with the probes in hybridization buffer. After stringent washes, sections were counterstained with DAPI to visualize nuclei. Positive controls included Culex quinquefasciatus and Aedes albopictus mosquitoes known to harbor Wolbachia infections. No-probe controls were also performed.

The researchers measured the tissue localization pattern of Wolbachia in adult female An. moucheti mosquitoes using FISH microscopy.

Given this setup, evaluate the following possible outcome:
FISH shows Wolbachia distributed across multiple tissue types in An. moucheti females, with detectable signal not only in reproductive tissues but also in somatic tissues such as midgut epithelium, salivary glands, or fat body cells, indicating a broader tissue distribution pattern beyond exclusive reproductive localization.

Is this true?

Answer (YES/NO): NO